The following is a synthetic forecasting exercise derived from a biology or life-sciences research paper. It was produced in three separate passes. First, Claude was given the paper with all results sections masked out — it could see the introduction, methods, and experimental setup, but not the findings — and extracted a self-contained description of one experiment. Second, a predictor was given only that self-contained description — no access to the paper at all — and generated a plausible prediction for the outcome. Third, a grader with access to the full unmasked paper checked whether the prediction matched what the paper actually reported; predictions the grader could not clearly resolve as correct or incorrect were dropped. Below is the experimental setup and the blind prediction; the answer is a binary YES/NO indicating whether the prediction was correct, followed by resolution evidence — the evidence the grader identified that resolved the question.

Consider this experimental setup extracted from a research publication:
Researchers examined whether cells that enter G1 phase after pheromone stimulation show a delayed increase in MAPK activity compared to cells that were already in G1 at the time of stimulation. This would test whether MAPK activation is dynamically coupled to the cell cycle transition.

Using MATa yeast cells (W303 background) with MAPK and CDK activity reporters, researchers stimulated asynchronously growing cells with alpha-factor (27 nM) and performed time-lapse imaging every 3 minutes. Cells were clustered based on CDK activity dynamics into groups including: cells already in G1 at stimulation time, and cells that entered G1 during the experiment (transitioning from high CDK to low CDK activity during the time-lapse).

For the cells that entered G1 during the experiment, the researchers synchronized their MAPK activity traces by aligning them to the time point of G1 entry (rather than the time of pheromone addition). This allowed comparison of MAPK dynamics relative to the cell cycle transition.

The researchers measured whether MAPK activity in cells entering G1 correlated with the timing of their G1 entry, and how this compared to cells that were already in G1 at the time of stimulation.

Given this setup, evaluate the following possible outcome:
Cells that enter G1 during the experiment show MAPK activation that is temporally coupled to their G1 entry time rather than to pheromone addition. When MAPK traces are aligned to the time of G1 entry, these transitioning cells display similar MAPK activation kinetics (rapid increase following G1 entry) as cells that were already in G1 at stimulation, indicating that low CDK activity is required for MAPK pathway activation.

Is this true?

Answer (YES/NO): YES